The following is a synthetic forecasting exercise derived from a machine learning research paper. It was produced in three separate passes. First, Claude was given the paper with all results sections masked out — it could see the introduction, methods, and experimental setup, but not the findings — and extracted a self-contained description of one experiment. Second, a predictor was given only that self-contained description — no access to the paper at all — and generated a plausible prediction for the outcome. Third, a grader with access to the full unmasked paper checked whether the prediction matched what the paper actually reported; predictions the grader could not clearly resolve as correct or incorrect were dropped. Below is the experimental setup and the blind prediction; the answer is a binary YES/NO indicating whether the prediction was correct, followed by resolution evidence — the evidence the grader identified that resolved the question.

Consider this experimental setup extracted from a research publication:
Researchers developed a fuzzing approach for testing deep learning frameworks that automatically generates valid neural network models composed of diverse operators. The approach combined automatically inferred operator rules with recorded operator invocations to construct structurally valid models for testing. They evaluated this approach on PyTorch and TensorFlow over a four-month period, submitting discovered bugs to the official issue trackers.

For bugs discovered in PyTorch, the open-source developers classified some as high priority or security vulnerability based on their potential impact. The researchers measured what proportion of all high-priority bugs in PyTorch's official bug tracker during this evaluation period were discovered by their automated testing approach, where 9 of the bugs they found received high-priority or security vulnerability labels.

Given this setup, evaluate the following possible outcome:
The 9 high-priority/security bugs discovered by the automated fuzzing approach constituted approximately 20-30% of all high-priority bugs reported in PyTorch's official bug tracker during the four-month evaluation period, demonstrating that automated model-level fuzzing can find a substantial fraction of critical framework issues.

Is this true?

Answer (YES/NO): NO